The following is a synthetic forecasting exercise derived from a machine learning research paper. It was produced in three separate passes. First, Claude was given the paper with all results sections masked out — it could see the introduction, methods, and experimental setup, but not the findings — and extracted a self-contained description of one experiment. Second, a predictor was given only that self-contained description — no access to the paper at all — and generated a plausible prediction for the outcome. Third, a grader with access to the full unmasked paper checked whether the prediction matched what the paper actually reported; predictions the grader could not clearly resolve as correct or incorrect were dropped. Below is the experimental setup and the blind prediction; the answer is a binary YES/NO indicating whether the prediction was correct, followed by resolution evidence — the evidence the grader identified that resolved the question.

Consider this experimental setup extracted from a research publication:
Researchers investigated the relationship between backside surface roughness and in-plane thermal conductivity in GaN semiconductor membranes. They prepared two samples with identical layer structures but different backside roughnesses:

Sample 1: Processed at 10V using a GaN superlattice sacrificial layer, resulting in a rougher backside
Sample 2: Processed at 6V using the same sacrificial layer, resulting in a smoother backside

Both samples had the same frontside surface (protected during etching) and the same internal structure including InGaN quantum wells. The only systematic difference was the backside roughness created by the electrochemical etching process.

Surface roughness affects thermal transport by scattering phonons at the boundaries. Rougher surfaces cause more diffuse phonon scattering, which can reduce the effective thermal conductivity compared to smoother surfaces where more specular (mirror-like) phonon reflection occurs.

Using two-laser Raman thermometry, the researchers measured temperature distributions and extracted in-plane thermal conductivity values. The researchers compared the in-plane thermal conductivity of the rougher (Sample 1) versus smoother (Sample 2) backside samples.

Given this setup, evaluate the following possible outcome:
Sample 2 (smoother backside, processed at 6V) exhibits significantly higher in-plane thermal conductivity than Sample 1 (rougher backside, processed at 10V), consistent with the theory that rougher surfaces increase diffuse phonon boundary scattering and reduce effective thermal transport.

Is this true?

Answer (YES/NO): NO